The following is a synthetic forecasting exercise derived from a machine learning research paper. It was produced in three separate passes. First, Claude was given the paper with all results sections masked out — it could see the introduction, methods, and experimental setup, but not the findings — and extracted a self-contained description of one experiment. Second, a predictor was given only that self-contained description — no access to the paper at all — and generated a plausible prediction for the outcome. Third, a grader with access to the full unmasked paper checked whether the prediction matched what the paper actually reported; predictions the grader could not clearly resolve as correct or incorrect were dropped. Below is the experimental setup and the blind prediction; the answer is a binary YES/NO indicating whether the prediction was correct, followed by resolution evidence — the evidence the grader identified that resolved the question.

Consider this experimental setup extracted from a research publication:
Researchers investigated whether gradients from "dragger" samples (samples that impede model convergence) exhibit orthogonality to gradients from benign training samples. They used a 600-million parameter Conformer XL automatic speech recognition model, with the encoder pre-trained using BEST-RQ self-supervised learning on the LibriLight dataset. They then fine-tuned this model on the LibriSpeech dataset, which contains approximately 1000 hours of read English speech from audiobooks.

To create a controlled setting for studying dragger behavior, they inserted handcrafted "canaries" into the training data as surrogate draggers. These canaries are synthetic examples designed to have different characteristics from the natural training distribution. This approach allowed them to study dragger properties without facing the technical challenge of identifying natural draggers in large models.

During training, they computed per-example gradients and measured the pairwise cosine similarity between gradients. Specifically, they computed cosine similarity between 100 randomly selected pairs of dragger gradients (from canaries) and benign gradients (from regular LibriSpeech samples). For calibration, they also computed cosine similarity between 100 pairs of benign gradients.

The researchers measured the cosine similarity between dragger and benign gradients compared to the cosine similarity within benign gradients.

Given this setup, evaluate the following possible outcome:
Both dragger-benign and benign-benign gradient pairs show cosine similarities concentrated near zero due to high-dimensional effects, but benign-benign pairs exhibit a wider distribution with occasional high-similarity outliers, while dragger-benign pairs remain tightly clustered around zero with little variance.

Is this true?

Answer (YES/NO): NO